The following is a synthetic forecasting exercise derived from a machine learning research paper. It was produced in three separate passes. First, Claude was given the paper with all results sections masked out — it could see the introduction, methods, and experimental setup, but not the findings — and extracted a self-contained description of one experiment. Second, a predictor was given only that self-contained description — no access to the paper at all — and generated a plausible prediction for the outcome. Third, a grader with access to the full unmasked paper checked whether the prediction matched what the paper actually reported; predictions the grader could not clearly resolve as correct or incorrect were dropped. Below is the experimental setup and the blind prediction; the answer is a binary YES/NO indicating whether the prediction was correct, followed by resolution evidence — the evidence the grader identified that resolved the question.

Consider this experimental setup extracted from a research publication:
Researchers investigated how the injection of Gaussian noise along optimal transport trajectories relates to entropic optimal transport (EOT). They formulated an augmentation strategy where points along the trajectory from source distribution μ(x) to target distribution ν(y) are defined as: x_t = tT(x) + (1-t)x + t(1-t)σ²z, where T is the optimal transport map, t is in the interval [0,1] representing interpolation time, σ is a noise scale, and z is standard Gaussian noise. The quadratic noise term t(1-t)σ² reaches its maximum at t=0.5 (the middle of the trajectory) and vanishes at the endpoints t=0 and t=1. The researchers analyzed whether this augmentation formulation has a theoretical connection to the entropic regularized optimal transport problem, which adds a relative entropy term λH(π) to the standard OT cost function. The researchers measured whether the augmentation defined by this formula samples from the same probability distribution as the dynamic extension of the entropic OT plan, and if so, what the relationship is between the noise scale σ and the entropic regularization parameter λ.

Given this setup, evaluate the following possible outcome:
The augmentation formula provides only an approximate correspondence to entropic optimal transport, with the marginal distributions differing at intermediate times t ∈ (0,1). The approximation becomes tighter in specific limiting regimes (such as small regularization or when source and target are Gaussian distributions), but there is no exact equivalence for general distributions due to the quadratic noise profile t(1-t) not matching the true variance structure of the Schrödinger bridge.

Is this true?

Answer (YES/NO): NO